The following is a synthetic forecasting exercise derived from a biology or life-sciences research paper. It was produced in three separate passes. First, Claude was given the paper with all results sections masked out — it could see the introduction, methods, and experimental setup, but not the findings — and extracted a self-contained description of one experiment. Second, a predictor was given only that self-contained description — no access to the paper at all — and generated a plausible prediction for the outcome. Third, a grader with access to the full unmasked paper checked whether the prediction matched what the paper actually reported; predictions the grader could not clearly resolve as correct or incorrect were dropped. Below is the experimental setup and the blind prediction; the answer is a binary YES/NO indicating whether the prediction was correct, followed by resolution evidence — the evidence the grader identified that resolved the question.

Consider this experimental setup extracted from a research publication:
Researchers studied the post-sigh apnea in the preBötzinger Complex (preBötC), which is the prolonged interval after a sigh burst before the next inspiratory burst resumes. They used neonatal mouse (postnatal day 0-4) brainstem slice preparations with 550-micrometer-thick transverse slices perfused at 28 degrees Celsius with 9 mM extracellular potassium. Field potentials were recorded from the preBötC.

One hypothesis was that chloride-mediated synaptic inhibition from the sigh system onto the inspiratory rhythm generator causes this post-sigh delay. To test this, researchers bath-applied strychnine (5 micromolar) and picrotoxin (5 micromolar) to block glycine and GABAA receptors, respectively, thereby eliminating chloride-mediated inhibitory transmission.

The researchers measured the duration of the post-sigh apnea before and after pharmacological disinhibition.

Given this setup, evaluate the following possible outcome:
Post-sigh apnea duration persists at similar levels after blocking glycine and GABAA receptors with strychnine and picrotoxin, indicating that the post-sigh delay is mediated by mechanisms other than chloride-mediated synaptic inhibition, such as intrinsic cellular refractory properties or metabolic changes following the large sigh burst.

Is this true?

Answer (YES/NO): YES